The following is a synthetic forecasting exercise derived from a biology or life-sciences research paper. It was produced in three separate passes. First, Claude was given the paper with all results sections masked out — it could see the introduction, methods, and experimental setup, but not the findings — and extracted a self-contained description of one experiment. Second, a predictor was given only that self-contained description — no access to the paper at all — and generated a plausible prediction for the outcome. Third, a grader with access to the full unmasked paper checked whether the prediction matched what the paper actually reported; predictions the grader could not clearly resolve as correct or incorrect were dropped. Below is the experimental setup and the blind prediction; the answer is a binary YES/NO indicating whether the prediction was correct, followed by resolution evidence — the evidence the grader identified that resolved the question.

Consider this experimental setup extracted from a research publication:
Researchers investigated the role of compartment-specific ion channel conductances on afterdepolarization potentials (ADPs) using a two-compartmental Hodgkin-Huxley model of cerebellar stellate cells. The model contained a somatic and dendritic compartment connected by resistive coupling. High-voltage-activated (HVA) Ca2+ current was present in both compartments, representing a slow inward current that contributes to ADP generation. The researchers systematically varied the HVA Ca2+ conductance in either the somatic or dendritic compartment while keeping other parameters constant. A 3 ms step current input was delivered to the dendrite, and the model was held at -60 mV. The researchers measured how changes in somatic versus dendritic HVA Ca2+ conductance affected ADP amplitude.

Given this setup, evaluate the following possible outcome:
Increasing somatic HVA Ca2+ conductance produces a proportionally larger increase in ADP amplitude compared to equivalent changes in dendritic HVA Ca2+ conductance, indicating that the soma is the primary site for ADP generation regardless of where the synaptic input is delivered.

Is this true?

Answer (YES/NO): NO